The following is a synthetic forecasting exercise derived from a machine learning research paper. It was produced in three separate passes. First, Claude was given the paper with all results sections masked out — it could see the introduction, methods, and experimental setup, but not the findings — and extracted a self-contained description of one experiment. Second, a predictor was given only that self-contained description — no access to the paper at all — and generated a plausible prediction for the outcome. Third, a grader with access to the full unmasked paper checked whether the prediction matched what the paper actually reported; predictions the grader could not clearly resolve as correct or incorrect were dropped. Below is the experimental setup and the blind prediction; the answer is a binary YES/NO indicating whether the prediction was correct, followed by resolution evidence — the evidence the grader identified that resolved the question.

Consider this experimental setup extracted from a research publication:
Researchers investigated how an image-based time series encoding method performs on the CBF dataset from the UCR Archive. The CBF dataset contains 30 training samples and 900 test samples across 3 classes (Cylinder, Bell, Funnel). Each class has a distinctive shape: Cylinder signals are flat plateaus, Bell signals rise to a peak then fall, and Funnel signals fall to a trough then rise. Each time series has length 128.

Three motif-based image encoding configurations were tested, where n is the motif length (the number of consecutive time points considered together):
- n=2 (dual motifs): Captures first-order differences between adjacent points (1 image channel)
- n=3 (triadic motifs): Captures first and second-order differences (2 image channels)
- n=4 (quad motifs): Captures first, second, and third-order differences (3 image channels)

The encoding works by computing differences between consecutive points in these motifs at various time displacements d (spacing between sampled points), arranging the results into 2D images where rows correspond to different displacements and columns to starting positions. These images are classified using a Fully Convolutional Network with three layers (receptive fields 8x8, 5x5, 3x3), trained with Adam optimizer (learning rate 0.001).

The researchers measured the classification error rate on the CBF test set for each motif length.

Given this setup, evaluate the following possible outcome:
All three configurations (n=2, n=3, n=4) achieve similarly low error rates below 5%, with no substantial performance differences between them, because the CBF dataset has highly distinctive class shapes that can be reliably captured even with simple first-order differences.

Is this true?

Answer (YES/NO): NO